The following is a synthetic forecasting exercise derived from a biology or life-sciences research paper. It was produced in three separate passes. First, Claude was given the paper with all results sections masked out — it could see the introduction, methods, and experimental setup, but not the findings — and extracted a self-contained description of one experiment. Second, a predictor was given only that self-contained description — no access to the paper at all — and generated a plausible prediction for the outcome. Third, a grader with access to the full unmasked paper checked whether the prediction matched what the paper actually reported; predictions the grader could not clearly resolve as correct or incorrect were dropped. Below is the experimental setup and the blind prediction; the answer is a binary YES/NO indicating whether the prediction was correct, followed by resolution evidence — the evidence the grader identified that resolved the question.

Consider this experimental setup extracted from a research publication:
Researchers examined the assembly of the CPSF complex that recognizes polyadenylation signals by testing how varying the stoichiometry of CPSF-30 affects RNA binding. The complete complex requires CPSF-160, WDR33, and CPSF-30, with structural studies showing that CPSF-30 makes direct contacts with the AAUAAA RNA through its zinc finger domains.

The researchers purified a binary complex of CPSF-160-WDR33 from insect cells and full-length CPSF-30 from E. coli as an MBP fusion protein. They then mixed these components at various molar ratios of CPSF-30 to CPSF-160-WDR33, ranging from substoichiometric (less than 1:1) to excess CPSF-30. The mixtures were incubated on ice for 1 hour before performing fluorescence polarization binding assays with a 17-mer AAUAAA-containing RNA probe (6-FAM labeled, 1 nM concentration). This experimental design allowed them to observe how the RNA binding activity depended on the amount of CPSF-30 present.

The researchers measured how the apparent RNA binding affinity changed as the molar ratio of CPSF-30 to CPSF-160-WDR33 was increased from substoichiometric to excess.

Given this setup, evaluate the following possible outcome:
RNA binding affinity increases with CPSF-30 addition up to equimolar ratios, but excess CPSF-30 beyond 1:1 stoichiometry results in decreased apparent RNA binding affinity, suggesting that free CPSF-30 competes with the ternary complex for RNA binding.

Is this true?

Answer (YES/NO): NO